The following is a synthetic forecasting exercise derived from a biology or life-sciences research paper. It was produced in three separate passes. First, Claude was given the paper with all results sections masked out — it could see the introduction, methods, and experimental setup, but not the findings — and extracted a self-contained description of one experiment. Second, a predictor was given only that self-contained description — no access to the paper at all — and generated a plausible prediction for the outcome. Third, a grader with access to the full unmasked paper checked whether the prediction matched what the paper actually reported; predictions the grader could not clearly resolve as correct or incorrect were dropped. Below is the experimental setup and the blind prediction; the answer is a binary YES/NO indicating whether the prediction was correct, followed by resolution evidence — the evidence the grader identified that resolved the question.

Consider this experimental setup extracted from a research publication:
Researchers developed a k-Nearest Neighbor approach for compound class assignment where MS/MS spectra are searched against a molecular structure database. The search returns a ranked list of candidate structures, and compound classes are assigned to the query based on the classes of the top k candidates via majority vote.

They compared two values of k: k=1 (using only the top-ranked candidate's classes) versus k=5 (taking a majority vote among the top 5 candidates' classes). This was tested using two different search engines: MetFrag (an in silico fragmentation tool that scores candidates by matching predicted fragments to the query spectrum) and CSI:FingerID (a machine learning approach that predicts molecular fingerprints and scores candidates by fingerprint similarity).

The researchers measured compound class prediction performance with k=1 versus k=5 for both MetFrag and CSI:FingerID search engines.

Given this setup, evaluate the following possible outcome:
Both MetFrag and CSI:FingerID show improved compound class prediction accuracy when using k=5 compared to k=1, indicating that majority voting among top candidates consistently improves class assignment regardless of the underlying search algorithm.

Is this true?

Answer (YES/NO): YES